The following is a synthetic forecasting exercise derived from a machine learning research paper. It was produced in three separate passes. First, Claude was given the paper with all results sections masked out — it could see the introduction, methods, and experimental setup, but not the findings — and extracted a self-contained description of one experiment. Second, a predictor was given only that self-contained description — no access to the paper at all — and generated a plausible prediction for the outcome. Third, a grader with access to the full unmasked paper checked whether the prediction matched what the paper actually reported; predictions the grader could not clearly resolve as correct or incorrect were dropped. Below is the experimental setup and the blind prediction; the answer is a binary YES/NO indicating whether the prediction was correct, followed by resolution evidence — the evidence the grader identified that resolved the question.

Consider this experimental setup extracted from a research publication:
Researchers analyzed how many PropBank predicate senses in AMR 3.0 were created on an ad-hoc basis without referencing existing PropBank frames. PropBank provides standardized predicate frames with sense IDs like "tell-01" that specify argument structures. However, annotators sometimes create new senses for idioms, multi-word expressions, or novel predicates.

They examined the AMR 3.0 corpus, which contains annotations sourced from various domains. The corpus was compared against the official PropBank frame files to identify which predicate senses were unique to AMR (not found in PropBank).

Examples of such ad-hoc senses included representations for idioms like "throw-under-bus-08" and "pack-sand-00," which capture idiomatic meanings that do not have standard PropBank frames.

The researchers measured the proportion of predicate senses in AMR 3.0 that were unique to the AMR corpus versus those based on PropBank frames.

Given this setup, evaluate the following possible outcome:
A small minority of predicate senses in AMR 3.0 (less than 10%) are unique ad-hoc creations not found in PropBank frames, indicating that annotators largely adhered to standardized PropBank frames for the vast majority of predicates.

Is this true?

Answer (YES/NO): YES